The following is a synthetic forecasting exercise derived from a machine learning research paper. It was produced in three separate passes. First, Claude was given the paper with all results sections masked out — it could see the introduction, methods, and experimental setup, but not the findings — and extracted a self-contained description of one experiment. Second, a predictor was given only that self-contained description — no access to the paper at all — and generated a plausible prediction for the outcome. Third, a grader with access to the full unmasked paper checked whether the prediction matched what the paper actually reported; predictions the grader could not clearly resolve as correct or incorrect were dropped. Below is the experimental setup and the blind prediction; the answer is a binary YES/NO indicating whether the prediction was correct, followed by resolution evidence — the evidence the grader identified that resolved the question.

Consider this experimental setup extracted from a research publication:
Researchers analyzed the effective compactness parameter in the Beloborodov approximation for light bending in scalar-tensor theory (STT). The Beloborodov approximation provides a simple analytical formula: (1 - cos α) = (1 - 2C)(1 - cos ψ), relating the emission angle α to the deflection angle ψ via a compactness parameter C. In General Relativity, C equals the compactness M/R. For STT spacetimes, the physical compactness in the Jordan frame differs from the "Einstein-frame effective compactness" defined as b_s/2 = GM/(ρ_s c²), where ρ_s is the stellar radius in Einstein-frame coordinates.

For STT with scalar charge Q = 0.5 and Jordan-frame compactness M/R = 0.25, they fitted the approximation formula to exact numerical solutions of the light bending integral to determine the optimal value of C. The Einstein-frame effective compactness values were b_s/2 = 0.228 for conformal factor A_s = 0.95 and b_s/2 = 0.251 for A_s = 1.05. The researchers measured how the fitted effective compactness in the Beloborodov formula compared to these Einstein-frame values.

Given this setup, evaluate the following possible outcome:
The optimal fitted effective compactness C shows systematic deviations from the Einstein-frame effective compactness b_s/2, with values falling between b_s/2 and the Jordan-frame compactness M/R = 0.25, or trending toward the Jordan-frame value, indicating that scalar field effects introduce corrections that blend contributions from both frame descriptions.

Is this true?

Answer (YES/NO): NO